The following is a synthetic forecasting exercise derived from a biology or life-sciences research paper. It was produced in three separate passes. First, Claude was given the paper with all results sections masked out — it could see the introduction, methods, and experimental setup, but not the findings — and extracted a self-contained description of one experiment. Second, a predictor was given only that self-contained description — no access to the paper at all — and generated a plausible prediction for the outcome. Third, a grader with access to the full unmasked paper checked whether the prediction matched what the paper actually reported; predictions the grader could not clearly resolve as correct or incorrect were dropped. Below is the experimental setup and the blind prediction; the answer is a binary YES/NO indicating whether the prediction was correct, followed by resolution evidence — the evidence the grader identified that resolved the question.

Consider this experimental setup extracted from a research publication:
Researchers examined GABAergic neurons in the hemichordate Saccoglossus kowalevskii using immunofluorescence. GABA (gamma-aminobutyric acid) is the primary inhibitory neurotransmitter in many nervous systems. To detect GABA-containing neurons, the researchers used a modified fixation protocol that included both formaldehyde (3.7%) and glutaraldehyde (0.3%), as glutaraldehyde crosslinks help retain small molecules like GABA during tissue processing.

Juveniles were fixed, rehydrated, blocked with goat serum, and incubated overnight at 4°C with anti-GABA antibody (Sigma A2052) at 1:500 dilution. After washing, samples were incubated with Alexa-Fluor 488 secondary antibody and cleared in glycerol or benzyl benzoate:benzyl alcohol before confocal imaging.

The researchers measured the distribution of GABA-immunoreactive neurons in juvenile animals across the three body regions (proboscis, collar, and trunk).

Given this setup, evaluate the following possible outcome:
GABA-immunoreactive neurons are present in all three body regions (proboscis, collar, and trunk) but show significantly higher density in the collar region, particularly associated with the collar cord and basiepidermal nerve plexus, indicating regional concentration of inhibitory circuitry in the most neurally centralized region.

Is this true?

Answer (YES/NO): NO